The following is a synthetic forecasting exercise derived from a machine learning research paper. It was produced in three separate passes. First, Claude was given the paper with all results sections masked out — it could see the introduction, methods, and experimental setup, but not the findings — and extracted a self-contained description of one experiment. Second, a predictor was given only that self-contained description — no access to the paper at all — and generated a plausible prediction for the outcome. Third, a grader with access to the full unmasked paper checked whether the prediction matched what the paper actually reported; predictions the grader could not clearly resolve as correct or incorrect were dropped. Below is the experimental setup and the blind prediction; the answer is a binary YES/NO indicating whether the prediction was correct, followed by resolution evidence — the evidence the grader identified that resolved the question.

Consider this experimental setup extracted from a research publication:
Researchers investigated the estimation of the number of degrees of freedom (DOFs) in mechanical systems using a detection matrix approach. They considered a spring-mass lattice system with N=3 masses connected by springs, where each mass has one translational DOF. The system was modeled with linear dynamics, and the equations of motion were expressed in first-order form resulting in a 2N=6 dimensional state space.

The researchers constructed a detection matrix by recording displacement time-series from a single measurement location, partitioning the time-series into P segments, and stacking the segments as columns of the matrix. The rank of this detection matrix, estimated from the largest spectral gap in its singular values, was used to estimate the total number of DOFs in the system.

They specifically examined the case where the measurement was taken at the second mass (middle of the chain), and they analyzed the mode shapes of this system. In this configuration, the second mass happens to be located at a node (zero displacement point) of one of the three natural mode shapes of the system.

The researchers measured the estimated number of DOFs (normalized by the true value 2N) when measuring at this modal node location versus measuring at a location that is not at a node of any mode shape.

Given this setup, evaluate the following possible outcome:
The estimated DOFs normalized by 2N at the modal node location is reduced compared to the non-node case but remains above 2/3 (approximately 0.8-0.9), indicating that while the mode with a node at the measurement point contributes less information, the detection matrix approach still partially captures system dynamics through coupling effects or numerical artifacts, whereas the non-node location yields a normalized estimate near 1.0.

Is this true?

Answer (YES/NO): NO